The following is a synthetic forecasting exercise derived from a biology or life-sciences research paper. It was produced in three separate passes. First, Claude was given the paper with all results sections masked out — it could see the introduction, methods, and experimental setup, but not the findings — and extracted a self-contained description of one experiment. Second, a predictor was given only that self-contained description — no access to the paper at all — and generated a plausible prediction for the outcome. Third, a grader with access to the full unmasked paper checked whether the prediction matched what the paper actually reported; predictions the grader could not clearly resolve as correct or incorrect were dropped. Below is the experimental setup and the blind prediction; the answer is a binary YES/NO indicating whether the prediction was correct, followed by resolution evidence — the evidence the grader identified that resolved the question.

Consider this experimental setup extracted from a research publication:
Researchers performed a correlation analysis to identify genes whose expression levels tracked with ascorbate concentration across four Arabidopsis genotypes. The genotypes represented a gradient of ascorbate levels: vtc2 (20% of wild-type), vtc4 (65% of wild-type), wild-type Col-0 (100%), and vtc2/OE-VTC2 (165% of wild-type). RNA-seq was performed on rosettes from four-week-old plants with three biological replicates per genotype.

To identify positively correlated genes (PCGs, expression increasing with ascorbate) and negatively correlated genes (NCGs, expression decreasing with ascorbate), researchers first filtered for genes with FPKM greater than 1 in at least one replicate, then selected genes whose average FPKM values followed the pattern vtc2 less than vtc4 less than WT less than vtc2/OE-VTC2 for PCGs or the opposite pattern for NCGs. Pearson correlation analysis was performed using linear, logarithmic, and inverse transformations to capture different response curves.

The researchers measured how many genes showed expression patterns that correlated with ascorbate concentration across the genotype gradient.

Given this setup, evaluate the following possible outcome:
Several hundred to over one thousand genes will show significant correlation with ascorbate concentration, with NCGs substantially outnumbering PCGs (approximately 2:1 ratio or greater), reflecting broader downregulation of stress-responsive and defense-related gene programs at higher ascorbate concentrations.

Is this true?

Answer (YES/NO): NO